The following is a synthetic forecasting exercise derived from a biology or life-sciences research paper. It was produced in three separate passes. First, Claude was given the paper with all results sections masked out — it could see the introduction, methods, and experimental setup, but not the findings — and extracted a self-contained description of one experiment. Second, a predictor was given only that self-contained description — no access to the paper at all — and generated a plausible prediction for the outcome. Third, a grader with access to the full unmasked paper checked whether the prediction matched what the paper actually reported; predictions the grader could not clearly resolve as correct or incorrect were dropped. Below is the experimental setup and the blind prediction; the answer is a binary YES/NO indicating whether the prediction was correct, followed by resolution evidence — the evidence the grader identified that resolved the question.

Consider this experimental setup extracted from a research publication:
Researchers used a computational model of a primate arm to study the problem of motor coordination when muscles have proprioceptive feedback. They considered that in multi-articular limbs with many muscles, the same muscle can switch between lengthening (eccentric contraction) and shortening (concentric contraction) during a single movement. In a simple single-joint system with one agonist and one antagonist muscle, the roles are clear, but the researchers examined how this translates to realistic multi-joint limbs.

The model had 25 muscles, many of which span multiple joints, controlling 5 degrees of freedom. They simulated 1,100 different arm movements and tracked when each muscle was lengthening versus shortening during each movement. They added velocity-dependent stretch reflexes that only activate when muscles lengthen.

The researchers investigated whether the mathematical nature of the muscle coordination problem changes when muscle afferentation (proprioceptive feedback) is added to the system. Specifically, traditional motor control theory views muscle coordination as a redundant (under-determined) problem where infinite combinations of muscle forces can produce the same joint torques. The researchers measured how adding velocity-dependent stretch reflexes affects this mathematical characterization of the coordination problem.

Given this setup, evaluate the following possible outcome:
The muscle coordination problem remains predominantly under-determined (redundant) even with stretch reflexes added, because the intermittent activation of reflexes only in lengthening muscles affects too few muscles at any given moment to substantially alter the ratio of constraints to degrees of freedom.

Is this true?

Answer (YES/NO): NO